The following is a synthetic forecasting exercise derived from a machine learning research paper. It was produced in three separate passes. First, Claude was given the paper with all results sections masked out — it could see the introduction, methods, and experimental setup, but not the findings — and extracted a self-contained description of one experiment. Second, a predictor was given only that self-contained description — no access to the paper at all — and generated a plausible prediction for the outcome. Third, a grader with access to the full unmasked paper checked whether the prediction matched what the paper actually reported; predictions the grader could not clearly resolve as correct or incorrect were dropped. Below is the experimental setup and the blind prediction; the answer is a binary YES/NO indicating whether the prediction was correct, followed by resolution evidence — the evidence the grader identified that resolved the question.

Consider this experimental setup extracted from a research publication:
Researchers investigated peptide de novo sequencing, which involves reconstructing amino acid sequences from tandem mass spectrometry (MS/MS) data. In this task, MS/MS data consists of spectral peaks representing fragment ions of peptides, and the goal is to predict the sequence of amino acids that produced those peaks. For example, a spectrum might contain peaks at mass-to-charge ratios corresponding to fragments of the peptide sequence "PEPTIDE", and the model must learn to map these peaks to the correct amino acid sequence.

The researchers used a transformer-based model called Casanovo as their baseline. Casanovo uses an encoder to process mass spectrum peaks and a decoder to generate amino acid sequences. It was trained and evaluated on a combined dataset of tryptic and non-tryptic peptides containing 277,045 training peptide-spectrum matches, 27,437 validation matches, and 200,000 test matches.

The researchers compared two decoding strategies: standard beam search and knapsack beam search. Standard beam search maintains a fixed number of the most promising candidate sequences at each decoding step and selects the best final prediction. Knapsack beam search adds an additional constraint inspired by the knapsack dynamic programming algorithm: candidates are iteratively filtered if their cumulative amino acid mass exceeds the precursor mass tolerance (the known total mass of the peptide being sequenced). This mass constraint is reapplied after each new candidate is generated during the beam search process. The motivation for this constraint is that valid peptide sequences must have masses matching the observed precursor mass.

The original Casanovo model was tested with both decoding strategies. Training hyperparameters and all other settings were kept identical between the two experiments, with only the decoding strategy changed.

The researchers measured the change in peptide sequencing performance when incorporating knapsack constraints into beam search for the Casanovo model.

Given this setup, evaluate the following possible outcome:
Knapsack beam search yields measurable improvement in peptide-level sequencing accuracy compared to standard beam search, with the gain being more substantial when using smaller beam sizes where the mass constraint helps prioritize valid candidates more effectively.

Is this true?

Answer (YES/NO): NO